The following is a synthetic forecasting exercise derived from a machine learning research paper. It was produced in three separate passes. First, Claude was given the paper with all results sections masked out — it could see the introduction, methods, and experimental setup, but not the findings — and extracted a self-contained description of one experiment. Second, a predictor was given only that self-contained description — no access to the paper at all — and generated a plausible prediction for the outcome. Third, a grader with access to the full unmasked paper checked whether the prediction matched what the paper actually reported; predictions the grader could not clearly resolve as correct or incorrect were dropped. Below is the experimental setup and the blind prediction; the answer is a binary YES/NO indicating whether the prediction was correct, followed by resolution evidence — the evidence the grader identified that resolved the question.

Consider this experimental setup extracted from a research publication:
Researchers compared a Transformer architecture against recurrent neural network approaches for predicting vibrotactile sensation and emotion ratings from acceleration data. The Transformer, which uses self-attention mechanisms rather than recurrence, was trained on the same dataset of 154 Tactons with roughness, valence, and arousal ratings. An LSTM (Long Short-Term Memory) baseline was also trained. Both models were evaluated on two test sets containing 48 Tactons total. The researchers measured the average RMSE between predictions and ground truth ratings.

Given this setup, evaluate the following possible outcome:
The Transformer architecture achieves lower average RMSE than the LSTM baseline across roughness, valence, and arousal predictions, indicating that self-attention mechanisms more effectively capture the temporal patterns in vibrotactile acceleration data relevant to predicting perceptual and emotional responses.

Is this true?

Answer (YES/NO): NO